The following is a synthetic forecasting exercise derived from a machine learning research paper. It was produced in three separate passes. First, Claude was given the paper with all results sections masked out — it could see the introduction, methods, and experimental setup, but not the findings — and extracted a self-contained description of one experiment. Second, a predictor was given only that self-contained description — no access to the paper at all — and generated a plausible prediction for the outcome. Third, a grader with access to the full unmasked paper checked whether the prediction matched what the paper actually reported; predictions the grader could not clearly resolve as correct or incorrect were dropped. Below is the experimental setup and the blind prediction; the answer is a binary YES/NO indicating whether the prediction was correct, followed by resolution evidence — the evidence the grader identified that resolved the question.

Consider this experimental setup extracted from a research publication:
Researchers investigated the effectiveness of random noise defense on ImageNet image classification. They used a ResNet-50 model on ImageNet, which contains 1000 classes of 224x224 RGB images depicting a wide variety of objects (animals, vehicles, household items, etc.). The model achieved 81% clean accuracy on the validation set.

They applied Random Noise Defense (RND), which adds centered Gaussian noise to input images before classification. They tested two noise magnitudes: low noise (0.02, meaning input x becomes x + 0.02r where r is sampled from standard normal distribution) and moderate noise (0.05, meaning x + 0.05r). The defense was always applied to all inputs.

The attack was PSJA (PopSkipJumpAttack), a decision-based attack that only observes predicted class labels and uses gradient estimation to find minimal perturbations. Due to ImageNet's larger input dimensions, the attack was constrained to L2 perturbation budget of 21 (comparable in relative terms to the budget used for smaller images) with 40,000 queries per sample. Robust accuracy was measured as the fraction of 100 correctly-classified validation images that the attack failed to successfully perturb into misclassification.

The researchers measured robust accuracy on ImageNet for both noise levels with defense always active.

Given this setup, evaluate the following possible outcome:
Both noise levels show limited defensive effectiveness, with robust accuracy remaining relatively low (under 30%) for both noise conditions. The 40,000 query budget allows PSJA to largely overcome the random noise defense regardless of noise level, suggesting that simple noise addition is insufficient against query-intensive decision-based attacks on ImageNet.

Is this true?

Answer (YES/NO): NO